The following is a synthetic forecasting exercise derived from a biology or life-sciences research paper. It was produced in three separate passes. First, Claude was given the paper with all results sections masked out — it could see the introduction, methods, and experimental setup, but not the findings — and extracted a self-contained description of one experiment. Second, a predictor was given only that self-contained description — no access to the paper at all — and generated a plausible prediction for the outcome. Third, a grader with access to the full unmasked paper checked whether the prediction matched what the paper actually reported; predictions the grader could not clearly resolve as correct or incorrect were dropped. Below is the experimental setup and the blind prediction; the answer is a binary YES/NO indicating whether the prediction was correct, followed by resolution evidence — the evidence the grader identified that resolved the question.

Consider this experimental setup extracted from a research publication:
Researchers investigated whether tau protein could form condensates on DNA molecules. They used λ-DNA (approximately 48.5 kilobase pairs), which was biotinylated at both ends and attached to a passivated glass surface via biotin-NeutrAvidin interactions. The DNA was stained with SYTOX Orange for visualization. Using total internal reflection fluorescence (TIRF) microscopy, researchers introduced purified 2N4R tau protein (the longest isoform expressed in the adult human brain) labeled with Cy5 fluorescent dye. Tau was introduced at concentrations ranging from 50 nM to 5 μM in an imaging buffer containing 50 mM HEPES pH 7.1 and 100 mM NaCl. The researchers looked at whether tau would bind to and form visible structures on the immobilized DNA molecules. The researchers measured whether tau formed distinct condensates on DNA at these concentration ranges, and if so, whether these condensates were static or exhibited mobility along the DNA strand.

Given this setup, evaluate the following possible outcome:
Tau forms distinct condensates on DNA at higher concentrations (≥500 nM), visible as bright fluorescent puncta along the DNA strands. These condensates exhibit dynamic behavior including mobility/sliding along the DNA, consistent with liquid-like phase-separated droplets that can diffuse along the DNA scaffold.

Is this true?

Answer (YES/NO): NO